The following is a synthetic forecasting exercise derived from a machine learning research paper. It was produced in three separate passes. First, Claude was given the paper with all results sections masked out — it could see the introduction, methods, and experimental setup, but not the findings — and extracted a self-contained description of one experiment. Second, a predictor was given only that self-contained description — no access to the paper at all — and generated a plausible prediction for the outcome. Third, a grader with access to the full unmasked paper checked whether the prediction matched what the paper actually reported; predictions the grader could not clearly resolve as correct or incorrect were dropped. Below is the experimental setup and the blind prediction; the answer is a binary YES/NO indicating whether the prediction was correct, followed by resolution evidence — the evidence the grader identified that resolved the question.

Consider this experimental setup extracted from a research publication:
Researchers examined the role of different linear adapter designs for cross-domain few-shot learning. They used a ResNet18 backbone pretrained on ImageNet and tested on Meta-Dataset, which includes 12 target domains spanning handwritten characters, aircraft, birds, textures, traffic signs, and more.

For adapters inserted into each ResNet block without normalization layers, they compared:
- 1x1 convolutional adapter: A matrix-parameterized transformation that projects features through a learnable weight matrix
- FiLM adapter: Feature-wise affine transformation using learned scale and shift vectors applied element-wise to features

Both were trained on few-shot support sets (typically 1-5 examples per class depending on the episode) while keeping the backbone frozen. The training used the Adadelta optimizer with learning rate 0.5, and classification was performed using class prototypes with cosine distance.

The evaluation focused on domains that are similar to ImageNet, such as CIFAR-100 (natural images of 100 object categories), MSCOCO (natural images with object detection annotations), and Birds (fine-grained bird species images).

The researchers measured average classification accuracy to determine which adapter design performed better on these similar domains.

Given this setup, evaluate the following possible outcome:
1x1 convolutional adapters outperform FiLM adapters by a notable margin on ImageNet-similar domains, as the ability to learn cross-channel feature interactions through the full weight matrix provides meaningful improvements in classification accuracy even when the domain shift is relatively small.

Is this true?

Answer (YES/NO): NO